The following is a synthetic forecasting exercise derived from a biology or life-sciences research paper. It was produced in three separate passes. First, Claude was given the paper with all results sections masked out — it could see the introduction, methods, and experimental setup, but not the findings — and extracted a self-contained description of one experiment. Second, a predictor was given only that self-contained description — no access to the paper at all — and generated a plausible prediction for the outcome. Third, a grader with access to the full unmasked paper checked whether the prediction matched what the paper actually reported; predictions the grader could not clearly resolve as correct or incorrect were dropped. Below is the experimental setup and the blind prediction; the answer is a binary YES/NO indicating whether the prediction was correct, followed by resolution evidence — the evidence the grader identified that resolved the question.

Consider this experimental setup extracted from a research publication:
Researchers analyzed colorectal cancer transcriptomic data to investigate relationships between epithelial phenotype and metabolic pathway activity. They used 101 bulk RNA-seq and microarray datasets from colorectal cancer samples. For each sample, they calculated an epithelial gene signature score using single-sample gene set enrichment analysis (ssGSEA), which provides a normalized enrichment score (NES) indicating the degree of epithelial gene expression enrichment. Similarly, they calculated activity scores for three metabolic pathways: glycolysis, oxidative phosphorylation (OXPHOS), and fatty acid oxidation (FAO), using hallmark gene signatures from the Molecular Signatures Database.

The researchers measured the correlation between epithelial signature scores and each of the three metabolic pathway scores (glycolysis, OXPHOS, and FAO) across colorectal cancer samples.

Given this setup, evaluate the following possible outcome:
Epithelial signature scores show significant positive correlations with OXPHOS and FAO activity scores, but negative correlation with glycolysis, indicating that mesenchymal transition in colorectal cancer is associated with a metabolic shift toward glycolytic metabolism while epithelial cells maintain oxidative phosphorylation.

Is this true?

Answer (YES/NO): NO